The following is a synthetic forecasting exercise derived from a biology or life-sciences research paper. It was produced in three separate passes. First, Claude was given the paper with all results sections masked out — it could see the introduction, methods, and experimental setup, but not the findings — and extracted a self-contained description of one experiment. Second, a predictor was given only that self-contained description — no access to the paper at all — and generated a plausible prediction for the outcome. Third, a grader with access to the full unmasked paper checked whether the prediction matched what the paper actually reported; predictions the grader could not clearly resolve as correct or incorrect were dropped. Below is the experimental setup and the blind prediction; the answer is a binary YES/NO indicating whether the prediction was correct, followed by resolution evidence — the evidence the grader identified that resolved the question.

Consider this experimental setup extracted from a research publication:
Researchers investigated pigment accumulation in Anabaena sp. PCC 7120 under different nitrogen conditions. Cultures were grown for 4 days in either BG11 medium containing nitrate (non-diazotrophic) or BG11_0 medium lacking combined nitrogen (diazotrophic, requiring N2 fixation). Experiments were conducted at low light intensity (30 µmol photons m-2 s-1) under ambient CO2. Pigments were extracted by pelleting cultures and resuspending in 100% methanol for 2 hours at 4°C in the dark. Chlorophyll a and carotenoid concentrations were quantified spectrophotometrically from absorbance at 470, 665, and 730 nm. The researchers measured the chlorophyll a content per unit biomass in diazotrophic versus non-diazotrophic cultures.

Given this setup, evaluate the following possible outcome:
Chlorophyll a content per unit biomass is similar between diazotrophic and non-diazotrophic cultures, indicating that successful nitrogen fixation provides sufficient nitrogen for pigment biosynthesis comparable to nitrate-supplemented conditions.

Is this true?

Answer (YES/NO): NO